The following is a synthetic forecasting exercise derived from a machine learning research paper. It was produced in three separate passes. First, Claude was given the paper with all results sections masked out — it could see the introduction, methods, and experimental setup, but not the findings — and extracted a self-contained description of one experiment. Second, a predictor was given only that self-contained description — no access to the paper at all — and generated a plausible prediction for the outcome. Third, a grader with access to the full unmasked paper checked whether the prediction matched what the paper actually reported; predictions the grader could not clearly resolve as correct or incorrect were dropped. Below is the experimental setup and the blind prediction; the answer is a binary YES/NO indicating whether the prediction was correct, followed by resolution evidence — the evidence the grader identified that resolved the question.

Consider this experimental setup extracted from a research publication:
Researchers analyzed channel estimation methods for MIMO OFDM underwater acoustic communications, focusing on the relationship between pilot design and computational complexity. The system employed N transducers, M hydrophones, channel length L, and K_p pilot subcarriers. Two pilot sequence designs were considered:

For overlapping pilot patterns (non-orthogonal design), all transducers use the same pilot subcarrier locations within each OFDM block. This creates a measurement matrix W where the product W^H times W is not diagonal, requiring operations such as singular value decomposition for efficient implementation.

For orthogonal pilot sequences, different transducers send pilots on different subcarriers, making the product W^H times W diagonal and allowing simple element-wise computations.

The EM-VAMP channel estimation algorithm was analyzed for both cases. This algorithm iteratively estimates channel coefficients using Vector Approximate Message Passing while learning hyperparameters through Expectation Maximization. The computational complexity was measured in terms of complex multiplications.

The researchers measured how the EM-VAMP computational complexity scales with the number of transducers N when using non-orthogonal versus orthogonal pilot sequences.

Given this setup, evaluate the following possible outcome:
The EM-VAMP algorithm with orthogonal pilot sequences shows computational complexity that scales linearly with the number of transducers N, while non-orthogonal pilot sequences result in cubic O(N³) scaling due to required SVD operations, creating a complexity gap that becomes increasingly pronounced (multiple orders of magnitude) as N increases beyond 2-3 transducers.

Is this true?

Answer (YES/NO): NO